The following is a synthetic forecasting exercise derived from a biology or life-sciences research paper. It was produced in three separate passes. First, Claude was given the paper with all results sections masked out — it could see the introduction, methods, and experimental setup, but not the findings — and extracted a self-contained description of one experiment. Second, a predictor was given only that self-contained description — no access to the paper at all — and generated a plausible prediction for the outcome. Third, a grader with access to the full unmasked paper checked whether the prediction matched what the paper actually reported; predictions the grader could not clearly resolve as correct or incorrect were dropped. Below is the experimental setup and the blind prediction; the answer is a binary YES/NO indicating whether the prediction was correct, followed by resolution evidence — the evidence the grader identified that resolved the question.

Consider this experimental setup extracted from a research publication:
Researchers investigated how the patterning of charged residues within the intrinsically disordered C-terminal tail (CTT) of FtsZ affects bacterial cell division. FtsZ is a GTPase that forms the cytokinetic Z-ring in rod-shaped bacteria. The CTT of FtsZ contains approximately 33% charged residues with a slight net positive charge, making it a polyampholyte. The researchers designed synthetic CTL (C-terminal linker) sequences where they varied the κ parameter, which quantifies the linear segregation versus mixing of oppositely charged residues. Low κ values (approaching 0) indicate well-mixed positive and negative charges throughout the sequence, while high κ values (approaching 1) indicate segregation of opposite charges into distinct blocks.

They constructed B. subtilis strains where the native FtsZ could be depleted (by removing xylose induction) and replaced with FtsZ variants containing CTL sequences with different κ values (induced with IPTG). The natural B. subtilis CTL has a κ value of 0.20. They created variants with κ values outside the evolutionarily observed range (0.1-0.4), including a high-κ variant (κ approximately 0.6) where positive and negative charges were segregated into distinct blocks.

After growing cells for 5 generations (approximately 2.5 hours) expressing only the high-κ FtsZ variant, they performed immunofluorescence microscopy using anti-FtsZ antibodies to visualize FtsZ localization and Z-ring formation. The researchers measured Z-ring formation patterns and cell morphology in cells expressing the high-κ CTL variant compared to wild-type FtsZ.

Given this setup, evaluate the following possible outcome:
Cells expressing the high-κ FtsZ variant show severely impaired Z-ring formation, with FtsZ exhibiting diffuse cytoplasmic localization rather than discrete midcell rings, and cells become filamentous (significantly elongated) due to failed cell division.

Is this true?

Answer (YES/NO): NO